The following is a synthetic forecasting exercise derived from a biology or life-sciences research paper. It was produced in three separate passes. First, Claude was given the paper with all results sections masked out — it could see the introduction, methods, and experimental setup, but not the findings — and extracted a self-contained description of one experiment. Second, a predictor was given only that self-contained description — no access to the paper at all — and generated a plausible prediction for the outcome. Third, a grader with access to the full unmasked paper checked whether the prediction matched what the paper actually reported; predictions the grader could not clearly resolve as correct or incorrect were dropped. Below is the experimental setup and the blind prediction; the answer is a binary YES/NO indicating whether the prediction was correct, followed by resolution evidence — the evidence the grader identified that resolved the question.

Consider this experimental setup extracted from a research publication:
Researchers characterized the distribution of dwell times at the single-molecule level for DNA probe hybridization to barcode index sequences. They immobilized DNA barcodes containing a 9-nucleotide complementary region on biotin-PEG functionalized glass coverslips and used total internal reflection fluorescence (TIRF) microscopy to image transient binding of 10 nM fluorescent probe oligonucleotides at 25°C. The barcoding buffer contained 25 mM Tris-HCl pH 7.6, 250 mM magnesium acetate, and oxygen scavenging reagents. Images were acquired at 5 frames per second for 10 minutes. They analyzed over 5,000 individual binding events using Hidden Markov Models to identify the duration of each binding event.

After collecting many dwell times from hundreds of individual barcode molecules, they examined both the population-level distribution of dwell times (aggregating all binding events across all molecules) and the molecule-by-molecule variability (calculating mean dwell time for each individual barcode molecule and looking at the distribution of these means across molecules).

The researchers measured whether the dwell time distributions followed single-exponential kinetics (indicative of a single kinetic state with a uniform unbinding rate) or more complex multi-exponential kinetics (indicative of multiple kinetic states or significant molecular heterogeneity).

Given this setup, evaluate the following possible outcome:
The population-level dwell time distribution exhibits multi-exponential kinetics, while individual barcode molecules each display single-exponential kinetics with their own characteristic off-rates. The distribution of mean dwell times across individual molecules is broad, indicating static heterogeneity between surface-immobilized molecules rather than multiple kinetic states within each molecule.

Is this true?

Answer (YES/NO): NO